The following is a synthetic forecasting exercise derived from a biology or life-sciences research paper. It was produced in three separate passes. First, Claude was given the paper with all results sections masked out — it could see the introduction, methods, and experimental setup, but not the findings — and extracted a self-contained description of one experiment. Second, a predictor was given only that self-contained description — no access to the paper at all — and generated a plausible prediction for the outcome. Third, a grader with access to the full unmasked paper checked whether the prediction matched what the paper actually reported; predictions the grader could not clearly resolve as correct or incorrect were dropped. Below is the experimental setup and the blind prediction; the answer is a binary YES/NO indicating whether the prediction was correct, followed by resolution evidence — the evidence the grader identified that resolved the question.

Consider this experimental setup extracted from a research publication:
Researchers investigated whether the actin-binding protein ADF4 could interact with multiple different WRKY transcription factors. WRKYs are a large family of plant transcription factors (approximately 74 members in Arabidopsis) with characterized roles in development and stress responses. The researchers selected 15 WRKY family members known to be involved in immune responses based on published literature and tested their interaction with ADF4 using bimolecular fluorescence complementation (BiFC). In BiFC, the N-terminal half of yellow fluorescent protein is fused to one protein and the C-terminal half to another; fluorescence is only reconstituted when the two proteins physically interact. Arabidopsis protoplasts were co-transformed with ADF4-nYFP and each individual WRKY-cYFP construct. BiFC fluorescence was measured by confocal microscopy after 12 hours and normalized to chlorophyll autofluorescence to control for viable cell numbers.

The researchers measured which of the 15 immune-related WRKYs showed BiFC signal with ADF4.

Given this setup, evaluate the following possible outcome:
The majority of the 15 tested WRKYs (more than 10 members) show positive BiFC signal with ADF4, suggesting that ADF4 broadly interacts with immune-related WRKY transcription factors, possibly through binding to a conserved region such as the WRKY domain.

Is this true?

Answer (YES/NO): NO